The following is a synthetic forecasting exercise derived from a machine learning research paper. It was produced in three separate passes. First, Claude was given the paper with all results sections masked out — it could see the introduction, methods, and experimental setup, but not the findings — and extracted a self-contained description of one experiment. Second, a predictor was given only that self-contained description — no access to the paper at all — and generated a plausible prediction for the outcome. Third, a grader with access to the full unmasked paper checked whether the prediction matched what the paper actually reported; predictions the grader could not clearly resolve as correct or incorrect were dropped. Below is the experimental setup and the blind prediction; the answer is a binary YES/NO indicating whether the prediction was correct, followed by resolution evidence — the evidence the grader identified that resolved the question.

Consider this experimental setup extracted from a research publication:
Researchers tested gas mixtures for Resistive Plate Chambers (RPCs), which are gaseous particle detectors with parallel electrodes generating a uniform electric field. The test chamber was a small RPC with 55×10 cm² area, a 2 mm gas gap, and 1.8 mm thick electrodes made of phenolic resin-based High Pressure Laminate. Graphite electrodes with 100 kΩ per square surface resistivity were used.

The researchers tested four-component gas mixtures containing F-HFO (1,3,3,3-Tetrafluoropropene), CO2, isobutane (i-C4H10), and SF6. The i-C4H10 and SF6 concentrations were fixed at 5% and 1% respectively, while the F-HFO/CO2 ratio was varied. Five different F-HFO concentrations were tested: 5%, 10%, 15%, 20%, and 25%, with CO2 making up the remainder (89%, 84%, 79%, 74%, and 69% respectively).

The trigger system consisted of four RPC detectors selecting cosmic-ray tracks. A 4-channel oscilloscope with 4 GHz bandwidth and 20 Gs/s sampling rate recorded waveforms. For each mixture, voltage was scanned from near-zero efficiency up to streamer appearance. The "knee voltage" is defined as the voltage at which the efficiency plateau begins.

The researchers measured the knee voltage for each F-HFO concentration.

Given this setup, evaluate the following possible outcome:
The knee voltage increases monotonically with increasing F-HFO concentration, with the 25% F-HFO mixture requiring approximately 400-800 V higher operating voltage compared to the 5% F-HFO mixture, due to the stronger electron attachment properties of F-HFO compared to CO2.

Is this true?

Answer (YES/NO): NO